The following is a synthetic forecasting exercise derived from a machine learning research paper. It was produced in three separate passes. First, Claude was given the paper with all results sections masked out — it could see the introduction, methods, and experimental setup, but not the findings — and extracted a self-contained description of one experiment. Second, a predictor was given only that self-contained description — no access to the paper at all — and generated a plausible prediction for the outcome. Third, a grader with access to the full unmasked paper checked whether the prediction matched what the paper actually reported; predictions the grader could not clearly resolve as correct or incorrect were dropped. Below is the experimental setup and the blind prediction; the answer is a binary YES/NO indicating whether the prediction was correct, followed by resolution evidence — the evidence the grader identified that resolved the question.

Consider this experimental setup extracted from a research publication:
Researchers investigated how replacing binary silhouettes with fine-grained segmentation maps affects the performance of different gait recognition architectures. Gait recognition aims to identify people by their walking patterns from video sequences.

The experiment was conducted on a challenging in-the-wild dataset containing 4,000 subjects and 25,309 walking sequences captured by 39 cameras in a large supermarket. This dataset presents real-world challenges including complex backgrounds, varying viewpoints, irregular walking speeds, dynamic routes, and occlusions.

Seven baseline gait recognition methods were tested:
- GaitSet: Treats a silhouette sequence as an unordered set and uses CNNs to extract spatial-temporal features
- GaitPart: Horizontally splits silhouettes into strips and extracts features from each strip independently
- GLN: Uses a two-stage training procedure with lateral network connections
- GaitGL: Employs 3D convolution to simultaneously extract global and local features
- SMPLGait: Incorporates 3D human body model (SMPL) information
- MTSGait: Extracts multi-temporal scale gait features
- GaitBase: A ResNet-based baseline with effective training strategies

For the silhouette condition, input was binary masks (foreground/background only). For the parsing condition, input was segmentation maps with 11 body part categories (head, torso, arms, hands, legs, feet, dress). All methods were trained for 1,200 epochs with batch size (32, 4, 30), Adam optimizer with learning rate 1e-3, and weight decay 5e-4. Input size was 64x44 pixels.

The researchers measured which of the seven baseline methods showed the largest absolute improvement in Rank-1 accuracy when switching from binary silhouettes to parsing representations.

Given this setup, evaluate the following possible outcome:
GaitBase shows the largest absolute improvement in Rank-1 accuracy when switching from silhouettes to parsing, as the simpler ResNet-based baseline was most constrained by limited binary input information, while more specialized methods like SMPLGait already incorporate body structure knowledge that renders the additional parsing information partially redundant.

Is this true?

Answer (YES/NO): NO